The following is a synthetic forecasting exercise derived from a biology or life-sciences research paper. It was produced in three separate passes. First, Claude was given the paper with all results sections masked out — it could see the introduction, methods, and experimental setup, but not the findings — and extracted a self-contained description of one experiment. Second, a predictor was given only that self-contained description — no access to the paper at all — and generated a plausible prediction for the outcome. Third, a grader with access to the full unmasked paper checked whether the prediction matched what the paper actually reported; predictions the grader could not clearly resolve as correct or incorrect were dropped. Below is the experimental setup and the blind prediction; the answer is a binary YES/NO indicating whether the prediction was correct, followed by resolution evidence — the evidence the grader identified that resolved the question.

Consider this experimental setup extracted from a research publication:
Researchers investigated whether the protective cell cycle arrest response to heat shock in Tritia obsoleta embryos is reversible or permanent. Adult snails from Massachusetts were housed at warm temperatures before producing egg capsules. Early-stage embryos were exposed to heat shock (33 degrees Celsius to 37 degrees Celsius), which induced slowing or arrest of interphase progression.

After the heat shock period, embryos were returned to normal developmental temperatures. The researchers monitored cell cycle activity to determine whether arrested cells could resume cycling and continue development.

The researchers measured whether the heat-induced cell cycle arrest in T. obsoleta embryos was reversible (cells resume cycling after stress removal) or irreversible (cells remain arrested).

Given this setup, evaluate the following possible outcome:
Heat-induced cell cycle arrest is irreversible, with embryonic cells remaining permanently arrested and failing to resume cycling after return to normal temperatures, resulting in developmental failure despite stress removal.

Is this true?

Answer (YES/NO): NO